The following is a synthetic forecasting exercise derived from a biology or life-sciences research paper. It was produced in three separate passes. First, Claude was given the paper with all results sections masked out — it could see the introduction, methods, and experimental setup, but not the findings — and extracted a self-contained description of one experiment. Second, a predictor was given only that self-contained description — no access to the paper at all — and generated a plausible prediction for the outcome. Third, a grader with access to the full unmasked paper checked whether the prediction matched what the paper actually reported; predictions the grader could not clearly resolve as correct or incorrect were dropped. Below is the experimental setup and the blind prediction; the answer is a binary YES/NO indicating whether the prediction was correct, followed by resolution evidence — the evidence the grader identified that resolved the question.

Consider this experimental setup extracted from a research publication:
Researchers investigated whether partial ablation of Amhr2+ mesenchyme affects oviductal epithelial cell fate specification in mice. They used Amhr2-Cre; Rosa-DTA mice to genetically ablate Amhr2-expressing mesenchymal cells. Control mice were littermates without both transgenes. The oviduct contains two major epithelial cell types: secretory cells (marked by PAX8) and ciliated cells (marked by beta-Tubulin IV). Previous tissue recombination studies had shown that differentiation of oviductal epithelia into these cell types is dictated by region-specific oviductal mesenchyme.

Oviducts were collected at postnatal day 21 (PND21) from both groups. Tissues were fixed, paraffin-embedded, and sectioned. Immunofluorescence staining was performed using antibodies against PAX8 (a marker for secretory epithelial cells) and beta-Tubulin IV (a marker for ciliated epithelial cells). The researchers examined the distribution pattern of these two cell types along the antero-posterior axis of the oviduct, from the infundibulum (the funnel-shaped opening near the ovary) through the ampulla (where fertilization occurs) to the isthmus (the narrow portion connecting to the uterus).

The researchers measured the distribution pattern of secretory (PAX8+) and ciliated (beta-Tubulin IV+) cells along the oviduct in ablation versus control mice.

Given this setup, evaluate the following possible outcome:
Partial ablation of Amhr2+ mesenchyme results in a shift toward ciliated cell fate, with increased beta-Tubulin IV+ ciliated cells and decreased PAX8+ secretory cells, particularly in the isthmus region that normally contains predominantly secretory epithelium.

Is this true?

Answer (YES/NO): NO